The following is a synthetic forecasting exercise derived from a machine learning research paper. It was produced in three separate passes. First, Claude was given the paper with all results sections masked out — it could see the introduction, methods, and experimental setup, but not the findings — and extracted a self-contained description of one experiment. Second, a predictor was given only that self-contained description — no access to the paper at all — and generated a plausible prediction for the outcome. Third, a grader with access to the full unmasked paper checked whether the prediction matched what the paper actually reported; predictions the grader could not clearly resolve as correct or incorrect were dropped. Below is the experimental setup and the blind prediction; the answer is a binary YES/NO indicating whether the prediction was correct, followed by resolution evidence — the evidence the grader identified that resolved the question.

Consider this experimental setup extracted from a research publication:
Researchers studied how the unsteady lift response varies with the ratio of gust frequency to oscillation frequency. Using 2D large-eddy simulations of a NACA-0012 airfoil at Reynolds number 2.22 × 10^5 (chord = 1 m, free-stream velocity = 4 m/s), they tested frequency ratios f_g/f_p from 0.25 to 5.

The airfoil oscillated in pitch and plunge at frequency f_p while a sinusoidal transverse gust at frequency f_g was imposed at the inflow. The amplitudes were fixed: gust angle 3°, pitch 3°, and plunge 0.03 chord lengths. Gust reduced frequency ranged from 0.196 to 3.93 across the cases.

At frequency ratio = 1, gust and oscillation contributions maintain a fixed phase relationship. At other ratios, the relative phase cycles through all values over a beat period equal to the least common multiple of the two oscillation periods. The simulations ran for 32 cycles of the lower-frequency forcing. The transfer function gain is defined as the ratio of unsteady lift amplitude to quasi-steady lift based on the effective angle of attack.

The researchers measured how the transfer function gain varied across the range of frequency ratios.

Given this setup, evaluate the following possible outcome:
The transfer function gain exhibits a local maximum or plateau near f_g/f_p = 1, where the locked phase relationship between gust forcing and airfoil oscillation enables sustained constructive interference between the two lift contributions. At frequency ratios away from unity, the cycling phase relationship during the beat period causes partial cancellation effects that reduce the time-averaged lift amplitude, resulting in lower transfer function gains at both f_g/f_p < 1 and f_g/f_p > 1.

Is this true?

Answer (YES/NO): NO